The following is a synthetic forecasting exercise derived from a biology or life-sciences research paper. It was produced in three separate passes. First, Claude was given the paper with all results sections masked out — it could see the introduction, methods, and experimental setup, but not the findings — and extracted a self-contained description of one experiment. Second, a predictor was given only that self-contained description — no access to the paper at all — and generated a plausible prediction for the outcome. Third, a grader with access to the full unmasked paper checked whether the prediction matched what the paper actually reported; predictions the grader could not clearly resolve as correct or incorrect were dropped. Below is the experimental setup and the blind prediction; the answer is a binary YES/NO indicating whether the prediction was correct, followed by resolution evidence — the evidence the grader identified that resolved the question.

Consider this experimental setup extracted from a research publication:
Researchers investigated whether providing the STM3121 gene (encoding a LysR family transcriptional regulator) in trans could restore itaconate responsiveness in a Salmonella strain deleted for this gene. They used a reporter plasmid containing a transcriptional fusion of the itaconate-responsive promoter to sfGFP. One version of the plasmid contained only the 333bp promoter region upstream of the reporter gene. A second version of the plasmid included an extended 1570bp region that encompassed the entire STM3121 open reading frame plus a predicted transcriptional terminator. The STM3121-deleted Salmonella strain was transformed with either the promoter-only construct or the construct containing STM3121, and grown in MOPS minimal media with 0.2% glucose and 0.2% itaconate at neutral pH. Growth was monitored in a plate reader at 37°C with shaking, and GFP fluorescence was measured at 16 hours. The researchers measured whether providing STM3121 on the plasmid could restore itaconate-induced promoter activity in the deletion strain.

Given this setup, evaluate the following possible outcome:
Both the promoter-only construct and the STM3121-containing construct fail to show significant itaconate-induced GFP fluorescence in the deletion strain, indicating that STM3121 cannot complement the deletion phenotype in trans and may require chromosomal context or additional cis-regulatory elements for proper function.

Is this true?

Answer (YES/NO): NO